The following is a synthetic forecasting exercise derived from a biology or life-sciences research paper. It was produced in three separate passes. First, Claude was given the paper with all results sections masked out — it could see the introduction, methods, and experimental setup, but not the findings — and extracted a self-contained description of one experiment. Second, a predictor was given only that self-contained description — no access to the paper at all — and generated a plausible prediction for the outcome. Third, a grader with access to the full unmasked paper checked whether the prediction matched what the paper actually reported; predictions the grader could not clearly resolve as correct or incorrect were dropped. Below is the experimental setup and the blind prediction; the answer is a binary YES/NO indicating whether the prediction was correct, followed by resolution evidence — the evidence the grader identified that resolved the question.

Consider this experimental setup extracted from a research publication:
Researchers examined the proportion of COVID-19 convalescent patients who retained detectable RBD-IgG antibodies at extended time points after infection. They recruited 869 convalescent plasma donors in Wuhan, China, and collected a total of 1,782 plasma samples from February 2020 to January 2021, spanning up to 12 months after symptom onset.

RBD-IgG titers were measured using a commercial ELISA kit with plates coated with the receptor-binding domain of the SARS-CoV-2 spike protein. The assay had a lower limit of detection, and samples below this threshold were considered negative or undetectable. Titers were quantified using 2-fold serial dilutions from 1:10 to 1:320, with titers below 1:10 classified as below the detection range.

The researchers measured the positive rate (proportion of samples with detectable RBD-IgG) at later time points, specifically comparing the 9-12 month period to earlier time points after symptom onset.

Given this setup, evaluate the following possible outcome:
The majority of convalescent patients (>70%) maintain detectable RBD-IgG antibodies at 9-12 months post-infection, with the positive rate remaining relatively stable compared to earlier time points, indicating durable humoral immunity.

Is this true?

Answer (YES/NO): YES